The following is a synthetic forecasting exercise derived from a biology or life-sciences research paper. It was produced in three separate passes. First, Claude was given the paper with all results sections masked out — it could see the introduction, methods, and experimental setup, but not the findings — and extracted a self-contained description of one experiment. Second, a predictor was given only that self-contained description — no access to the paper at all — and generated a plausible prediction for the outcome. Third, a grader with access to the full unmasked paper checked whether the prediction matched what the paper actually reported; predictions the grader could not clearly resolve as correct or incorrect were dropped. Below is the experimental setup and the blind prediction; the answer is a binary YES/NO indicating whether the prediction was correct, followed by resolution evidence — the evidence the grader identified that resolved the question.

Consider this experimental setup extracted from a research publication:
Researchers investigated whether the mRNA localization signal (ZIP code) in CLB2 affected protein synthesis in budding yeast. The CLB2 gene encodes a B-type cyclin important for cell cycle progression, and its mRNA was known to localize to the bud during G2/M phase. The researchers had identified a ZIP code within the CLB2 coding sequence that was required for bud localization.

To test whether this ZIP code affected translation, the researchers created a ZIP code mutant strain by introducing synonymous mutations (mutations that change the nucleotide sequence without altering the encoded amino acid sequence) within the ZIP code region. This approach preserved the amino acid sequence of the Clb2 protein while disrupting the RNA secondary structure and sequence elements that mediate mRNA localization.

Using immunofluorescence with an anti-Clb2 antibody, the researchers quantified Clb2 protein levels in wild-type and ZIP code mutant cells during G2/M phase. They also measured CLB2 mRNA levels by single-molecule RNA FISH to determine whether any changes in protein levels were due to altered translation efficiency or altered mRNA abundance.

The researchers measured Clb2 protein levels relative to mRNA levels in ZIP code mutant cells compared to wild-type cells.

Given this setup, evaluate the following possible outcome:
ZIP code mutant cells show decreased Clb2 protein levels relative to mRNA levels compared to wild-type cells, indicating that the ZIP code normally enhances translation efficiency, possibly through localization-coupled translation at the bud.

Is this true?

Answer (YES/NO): YES